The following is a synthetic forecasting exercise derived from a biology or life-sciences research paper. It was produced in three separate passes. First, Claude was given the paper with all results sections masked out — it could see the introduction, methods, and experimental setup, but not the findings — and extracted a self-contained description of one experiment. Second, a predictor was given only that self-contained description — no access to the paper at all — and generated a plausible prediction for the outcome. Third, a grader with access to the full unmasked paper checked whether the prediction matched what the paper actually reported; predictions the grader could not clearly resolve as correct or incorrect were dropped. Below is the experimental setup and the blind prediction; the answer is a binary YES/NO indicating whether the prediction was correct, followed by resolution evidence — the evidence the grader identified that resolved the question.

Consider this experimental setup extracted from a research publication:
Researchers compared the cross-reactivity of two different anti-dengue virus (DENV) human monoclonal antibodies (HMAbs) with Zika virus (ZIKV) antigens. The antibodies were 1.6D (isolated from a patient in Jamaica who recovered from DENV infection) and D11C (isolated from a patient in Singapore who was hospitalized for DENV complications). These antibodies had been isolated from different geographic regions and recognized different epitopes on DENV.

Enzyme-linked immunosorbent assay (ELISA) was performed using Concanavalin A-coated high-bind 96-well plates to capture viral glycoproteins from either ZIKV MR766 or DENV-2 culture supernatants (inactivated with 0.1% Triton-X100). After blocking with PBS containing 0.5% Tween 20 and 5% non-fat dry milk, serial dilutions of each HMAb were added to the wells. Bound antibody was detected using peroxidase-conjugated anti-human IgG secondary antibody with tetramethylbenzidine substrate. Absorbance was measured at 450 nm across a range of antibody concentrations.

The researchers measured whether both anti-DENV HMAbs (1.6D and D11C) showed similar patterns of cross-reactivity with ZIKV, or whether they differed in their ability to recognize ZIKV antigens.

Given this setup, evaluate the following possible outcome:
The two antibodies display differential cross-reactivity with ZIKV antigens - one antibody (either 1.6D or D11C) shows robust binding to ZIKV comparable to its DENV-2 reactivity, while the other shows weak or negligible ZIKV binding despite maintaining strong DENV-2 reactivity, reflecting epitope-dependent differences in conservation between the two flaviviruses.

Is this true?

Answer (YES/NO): NO